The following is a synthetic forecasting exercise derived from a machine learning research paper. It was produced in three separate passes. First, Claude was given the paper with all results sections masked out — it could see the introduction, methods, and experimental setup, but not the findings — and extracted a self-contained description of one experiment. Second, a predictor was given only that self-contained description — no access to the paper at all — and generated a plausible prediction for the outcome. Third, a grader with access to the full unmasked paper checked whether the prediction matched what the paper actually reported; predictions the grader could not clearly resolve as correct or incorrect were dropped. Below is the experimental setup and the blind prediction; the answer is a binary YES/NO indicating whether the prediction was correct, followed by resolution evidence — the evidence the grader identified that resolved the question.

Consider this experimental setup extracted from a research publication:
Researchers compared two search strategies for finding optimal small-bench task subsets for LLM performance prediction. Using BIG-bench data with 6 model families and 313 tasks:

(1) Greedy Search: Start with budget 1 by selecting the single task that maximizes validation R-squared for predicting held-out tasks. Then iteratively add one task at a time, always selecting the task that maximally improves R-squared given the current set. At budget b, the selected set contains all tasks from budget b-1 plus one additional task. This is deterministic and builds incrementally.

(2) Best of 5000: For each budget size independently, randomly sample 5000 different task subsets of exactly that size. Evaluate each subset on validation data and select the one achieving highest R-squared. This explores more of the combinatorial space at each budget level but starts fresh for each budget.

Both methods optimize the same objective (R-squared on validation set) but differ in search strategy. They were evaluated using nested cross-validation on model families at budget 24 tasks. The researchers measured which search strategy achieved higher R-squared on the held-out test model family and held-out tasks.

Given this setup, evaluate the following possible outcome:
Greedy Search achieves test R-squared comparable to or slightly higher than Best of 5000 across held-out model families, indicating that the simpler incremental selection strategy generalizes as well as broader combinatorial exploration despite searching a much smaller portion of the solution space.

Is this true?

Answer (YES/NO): NO